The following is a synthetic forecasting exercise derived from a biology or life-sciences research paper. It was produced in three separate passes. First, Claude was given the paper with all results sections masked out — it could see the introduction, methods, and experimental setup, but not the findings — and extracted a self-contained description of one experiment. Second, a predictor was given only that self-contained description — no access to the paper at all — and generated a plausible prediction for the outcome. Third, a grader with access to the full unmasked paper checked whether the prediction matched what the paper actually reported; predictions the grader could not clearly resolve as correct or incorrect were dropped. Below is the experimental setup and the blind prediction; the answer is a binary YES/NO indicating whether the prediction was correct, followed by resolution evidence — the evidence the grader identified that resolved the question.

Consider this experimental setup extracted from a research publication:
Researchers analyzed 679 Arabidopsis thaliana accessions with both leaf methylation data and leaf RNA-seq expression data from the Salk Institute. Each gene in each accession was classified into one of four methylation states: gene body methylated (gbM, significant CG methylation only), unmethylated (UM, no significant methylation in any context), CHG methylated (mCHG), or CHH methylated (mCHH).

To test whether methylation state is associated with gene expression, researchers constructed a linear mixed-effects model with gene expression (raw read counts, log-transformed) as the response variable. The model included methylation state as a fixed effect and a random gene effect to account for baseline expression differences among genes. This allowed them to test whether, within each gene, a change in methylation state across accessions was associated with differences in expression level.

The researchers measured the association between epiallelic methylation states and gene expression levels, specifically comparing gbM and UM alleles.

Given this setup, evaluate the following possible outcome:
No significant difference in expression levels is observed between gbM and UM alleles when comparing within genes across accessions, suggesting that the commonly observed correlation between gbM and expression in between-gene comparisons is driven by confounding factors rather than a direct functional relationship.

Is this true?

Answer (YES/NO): NO